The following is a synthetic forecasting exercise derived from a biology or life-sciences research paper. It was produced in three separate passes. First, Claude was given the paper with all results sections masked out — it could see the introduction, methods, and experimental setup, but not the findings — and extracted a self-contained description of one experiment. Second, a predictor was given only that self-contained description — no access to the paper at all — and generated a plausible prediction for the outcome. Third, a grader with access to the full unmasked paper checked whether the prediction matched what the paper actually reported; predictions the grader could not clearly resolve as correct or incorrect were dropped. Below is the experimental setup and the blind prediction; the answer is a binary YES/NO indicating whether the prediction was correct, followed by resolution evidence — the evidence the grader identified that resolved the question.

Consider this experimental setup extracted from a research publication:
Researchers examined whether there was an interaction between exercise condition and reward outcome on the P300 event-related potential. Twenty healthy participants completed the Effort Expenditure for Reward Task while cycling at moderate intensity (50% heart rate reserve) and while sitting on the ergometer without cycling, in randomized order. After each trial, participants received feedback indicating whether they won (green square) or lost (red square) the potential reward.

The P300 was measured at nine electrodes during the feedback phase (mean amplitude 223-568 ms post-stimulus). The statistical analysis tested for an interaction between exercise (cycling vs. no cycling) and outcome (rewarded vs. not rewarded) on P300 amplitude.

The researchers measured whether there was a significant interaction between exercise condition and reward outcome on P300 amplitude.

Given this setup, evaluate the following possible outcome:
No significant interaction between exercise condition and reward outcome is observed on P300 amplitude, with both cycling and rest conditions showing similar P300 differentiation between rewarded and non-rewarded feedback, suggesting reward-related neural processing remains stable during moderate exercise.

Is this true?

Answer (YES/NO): YES